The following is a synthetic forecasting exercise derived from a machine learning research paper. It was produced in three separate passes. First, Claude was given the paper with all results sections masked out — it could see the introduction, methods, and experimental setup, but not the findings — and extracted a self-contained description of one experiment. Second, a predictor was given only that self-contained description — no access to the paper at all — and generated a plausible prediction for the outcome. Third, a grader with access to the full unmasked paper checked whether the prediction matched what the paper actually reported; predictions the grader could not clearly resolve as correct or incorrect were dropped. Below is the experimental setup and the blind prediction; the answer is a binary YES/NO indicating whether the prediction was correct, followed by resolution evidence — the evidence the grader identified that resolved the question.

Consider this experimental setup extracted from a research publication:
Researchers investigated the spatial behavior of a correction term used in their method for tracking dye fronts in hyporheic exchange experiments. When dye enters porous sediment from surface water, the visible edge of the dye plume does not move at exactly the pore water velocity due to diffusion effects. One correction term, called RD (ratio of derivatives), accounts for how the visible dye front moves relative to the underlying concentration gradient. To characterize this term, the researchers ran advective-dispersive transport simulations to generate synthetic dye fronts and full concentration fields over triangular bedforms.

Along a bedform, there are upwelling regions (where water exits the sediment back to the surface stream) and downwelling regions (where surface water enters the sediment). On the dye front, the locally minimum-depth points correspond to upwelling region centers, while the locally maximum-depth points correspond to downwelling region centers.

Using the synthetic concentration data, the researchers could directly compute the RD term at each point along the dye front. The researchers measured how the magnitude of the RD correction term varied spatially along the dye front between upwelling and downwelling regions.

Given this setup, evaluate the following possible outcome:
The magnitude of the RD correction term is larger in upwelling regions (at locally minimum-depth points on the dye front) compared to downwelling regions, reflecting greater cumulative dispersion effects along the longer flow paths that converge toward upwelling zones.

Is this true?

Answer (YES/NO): NO